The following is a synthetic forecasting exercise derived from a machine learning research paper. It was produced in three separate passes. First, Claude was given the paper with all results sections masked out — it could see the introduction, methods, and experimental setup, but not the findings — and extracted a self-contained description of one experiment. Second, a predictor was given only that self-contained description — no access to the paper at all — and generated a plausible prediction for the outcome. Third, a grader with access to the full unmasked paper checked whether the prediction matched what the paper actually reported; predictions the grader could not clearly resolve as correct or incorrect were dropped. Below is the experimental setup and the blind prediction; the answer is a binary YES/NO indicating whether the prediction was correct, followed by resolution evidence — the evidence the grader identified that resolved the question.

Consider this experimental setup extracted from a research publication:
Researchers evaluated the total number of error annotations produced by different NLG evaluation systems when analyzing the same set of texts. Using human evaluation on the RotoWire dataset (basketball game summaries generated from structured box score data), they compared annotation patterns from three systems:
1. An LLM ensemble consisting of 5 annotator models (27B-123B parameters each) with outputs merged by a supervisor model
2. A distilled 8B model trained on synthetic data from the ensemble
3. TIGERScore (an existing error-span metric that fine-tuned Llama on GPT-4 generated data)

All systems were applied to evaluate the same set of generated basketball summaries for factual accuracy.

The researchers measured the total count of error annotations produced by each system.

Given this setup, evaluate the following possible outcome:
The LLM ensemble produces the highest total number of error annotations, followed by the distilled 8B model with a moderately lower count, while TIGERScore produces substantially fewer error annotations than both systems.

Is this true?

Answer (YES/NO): YES